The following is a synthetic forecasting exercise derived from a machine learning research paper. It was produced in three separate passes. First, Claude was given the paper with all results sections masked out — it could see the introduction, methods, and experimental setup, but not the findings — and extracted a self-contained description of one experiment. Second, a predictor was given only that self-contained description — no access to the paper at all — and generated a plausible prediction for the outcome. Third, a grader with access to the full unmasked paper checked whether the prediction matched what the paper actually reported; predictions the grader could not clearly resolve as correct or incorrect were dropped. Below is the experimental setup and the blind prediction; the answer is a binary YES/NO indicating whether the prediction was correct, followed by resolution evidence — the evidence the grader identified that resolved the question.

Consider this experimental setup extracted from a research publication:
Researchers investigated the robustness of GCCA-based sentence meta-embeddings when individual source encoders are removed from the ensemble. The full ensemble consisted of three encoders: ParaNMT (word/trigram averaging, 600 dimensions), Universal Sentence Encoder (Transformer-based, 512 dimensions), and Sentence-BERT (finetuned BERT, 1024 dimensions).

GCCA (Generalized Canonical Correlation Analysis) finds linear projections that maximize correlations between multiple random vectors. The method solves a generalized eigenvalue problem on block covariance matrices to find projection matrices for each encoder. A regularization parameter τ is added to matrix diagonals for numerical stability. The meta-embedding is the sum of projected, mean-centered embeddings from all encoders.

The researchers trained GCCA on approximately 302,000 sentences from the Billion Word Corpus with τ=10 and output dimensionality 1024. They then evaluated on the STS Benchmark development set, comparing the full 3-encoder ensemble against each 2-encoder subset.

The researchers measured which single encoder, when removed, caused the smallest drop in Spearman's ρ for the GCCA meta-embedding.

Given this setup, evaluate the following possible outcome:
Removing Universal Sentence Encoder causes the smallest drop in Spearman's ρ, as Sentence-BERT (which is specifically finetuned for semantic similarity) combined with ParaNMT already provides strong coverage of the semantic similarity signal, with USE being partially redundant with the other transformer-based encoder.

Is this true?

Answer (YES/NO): NO